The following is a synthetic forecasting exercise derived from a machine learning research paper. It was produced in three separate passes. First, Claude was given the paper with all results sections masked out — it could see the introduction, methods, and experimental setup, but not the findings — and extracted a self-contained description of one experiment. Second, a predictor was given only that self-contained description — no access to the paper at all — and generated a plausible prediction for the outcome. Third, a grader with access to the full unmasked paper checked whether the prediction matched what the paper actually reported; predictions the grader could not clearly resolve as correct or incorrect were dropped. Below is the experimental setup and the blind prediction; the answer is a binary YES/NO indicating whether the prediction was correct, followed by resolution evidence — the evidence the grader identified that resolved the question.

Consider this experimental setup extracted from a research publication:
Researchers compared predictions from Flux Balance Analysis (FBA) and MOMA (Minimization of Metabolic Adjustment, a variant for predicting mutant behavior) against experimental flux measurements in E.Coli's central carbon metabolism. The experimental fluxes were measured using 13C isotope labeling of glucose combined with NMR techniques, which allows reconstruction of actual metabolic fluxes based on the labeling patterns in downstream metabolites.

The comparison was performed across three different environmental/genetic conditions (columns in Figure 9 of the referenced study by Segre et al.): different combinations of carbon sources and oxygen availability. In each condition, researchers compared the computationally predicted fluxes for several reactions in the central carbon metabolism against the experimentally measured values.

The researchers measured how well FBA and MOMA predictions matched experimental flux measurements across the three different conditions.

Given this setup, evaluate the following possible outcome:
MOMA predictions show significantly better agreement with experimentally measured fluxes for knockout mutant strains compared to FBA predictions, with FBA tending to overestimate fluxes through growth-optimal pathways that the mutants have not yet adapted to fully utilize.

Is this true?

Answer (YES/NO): NO